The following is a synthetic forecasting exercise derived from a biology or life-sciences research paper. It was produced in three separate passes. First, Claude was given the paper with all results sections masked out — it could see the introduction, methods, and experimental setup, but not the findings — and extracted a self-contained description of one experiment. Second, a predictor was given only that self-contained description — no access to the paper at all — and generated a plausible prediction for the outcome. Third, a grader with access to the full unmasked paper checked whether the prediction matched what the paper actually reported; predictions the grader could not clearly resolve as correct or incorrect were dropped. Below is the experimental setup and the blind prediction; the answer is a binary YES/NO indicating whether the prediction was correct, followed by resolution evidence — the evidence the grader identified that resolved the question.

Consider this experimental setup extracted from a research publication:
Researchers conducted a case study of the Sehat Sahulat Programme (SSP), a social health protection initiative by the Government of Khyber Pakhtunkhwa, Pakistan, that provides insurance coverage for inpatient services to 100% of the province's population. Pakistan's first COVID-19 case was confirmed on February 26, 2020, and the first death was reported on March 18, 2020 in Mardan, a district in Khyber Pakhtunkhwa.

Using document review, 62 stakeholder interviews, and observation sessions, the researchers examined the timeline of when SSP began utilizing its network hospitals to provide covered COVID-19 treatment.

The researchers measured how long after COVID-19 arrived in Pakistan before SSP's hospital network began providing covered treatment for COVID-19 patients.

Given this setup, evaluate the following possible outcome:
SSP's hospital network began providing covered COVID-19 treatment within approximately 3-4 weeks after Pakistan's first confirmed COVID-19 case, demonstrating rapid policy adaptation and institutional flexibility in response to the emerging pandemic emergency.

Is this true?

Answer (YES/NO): NO